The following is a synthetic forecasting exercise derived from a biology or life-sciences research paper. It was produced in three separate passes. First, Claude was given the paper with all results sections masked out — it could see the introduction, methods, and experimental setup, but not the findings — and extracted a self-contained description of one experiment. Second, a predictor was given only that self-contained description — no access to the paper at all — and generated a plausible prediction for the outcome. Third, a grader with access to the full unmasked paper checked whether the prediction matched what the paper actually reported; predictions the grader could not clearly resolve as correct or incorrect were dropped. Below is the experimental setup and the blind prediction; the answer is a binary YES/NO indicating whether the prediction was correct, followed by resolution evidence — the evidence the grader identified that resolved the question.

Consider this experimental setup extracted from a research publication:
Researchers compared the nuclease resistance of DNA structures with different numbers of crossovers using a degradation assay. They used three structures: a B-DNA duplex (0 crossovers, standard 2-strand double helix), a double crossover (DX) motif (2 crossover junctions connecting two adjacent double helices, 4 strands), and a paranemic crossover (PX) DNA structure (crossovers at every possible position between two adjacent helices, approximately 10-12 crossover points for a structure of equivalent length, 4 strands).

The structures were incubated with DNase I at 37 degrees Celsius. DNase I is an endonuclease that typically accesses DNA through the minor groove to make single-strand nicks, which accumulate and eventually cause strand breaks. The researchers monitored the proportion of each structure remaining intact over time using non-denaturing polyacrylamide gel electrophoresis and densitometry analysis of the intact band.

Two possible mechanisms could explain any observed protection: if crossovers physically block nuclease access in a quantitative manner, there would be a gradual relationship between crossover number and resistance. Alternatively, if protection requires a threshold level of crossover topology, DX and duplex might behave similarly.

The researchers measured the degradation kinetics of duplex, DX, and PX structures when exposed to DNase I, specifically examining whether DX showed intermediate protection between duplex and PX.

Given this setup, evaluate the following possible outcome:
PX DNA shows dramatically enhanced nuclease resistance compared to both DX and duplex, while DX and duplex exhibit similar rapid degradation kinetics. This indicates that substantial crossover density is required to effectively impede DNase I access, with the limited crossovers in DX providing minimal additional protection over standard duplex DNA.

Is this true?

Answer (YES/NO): YES